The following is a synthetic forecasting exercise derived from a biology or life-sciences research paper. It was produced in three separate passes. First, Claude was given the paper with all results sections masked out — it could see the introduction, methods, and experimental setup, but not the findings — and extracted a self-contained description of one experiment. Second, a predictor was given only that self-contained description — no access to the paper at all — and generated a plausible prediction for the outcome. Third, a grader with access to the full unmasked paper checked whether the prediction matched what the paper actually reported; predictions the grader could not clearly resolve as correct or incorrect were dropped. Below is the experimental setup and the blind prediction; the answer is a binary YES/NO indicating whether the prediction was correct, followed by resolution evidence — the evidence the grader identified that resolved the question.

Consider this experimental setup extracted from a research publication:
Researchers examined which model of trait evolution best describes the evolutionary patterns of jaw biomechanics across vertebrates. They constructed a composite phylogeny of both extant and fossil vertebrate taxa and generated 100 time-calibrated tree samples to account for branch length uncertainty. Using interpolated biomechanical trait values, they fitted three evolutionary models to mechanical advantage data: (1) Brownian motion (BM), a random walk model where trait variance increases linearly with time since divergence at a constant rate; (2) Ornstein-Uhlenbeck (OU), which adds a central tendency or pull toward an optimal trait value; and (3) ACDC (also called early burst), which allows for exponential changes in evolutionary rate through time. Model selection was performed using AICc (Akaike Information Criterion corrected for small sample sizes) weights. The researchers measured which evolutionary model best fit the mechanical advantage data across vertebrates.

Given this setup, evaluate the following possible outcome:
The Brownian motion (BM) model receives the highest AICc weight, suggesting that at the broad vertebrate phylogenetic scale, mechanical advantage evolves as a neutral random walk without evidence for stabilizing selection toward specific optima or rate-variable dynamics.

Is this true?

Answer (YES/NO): NO